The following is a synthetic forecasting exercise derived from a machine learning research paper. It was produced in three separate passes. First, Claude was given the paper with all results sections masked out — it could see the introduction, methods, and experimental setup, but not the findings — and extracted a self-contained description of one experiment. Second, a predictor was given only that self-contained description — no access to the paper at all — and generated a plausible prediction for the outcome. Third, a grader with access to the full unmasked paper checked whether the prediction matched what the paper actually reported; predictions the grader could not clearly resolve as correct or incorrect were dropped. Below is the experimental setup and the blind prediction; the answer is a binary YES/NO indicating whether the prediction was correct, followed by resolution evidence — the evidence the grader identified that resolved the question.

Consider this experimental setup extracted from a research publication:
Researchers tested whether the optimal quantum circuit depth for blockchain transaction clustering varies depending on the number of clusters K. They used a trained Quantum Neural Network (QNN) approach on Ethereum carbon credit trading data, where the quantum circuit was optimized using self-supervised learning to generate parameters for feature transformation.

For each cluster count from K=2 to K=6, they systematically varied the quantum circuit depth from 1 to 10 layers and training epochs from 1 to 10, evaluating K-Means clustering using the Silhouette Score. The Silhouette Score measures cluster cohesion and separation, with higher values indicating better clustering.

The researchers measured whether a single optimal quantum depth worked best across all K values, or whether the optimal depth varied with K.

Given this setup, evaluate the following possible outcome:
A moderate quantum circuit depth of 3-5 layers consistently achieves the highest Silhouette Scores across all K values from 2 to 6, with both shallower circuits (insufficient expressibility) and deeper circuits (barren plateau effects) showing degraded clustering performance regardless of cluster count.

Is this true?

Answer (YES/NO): NO